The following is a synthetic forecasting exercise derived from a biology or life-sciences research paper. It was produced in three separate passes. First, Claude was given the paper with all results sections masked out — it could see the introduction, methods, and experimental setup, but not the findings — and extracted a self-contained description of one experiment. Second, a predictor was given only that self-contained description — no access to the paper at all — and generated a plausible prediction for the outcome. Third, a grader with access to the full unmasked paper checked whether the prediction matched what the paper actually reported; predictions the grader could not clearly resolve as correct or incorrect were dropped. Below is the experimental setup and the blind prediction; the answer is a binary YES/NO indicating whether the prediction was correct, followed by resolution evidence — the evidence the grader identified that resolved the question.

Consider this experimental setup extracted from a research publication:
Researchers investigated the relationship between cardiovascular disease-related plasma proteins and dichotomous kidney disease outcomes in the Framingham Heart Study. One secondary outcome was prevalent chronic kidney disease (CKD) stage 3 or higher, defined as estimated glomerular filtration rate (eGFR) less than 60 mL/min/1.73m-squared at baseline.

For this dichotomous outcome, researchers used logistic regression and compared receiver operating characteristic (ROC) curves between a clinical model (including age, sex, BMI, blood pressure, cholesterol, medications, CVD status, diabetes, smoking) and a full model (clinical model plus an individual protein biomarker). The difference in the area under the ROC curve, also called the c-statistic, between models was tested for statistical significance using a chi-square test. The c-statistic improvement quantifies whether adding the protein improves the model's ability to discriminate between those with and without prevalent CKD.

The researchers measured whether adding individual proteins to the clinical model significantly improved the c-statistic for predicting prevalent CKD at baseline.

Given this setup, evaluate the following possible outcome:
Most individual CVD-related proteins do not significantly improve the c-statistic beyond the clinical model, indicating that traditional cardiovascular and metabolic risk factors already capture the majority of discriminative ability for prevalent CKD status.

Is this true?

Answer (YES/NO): YES